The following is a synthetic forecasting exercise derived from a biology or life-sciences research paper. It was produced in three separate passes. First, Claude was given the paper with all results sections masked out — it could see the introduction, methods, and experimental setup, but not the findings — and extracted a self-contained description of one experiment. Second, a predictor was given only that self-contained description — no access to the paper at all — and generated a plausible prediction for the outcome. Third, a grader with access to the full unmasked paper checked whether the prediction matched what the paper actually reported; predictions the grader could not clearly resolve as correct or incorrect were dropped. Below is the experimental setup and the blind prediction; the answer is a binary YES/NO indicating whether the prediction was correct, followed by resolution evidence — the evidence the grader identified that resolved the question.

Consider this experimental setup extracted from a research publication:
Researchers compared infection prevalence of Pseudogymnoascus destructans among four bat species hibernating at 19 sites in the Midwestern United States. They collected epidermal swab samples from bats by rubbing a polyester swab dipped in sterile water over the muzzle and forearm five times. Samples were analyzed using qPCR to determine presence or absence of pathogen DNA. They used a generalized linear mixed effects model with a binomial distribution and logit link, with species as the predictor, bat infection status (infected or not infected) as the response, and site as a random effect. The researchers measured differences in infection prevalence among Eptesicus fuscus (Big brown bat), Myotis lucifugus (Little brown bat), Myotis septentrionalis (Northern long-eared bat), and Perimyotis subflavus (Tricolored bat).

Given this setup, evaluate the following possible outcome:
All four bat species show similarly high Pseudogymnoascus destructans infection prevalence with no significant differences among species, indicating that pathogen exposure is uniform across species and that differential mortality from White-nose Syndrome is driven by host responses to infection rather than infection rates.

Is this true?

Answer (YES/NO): NO